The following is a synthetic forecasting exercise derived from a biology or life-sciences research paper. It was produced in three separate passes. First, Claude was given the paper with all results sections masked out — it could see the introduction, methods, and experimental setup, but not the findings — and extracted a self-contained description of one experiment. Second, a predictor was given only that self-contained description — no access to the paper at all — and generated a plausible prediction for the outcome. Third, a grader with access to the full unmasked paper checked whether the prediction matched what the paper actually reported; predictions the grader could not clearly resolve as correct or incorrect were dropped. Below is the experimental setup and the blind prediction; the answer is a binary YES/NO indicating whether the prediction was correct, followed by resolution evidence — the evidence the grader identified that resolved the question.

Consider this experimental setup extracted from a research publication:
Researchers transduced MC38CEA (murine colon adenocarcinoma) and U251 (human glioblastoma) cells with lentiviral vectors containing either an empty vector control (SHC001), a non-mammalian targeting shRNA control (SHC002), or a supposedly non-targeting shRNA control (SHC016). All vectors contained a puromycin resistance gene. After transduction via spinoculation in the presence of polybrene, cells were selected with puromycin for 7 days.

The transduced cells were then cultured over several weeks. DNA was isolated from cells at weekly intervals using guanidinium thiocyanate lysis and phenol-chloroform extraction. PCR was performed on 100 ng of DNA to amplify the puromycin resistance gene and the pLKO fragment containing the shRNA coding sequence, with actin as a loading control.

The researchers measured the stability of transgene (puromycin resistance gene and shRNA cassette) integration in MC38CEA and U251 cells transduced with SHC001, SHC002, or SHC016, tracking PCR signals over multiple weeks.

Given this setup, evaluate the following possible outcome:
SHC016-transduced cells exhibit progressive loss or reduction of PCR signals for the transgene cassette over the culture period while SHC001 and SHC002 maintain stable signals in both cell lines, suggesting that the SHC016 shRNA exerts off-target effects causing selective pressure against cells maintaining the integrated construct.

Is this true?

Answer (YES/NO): YES